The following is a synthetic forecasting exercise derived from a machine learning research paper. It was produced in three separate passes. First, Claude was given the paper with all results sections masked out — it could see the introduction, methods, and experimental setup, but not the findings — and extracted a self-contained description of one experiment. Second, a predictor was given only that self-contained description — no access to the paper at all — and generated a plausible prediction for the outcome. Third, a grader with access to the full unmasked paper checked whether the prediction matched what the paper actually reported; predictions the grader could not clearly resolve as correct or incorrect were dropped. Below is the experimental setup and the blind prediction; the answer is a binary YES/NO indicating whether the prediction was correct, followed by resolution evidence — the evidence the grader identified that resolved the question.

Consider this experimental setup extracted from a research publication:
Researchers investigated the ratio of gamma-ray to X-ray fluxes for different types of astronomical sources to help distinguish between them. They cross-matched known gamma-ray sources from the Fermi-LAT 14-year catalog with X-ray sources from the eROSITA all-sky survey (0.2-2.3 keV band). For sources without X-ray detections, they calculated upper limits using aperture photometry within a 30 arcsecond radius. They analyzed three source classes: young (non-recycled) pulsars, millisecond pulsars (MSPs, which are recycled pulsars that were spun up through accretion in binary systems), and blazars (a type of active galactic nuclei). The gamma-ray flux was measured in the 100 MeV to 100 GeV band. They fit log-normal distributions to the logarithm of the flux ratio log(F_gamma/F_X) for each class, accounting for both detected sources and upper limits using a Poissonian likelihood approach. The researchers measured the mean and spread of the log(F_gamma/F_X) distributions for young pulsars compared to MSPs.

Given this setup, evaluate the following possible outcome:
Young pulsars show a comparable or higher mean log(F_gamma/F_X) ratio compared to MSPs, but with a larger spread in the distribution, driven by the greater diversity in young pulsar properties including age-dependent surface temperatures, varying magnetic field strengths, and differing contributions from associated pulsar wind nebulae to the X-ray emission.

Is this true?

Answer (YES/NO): YES